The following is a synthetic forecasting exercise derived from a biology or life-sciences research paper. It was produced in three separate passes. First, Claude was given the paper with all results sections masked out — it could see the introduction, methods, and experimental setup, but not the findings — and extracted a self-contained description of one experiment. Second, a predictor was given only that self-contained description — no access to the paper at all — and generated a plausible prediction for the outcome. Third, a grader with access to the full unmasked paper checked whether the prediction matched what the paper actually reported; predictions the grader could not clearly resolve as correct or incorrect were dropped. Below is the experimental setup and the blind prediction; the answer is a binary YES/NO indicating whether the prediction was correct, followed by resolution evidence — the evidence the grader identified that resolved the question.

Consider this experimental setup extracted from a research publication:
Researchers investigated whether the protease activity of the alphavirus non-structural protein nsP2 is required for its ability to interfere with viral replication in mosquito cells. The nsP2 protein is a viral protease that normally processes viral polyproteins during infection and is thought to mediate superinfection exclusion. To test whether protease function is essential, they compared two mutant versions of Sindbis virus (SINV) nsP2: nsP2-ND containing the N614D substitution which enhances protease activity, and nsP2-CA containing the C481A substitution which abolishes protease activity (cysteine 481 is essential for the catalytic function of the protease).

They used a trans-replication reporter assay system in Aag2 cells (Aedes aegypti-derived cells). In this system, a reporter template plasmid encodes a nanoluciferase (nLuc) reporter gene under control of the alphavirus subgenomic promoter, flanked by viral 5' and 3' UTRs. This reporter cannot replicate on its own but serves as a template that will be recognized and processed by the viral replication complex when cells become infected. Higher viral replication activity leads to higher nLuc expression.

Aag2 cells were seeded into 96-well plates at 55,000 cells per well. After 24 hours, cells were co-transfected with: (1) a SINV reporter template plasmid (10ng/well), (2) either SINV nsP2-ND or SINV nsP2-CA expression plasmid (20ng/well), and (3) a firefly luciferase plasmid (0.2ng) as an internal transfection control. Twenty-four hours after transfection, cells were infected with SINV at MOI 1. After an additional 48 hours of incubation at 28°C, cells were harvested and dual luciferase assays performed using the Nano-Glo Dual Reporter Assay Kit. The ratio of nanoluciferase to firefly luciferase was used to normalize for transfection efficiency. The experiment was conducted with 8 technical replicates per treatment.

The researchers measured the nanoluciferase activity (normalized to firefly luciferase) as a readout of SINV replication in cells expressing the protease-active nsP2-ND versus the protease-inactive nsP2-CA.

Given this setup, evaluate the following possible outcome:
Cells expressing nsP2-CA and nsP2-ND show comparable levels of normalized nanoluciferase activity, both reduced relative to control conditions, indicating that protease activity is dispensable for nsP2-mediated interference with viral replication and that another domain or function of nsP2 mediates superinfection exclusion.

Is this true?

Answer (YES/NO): NO